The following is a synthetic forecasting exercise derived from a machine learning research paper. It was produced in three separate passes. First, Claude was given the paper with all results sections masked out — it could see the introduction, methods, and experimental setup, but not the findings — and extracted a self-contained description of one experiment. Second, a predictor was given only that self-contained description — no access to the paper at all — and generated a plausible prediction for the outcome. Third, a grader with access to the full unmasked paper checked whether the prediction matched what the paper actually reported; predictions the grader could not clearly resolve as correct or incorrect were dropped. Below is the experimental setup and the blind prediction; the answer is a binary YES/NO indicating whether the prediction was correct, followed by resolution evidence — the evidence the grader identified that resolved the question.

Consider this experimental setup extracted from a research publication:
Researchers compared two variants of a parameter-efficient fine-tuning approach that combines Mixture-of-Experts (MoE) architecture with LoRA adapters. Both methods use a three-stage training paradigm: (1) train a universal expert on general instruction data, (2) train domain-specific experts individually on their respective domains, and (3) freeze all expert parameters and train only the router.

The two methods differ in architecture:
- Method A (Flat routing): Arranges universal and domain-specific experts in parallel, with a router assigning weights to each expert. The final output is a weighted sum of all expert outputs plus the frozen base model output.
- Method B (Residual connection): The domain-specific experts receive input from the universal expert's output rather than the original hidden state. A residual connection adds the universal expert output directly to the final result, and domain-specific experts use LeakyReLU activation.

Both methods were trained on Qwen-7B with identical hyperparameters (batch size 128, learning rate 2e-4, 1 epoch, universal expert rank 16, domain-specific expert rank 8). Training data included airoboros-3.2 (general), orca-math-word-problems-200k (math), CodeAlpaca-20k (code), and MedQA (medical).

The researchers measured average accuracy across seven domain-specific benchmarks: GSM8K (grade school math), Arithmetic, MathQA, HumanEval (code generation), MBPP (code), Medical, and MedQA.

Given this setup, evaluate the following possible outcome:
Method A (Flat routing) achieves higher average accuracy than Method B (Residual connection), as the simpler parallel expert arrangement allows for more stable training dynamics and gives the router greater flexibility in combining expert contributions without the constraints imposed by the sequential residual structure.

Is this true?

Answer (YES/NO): NO